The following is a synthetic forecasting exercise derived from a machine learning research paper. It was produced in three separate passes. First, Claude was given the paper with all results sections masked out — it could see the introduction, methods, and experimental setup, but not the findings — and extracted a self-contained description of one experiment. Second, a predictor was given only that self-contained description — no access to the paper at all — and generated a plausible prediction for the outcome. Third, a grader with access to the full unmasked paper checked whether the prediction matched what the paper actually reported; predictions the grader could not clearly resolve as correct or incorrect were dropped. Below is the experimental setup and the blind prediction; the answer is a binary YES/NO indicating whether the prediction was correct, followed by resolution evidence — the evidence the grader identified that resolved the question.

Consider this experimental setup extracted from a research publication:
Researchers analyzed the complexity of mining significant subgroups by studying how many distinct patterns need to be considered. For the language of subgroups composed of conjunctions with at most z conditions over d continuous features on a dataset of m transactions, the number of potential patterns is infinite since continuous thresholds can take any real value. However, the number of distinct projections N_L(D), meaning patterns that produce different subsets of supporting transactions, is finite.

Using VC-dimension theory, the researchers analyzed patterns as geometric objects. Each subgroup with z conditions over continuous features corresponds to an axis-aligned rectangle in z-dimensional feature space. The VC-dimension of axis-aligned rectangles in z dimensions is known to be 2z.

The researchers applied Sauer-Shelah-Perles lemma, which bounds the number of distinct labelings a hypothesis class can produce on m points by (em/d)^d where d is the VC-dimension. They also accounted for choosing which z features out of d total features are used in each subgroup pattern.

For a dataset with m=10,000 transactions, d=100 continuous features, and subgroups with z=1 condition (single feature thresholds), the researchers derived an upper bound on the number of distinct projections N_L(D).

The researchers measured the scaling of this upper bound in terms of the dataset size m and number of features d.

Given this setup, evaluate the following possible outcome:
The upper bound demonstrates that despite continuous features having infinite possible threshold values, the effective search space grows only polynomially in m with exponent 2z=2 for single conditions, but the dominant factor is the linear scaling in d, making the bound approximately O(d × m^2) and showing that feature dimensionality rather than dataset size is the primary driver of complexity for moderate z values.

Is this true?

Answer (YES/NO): NO